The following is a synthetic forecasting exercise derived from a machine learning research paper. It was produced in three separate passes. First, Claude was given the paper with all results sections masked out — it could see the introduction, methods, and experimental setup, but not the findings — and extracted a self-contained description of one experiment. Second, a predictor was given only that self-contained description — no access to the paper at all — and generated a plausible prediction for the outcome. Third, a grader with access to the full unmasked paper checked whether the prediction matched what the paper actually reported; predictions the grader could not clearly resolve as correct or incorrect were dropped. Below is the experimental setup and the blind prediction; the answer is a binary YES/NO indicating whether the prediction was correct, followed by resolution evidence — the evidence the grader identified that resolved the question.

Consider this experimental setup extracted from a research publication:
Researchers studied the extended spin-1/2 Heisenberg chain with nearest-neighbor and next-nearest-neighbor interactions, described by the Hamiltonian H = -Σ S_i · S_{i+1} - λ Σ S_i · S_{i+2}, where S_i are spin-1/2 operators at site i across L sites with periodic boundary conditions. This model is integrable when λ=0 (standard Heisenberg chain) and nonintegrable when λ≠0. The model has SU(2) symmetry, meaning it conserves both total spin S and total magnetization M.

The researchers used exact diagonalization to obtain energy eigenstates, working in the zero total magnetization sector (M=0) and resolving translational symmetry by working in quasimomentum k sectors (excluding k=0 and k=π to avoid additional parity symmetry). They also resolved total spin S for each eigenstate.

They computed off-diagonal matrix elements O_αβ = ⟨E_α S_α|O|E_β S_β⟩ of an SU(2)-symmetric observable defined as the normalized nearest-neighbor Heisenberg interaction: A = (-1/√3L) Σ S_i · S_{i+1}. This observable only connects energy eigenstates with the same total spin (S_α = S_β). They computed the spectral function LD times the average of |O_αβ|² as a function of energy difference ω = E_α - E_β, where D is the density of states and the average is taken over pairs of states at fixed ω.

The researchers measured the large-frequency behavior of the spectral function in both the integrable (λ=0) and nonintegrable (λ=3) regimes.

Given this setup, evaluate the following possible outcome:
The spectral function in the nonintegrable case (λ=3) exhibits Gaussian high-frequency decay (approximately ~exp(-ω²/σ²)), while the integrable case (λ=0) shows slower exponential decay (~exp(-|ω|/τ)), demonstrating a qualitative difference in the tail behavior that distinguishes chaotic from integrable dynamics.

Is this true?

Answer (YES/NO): NO